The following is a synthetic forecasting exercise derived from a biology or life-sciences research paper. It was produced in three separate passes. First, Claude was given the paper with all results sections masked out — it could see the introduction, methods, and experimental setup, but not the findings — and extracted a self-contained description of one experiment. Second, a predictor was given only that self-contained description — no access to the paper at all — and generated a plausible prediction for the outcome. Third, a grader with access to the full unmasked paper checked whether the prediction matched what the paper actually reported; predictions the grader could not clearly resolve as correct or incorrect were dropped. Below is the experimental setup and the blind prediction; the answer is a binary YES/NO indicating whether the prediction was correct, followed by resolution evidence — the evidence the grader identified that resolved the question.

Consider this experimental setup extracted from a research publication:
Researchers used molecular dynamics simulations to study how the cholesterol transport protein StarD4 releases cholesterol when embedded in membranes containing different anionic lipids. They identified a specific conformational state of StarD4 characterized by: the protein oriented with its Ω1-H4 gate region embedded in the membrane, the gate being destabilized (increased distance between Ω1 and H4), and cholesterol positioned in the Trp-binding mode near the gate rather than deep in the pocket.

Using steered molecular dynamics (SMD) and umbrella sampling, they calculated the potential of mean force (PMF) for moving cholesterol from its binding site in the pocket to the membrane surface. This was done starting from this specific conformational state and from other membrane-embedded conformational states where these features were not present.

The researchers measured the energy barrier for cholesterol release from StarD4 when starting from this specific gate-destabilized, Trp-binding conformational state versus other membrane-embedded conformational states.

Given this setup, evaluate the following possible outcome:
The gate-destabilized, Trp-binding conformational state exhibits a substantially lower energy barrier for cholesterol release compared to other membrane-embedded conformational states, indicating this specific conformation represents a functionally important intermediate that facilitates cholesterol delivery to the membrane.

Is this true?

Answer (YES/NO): YES